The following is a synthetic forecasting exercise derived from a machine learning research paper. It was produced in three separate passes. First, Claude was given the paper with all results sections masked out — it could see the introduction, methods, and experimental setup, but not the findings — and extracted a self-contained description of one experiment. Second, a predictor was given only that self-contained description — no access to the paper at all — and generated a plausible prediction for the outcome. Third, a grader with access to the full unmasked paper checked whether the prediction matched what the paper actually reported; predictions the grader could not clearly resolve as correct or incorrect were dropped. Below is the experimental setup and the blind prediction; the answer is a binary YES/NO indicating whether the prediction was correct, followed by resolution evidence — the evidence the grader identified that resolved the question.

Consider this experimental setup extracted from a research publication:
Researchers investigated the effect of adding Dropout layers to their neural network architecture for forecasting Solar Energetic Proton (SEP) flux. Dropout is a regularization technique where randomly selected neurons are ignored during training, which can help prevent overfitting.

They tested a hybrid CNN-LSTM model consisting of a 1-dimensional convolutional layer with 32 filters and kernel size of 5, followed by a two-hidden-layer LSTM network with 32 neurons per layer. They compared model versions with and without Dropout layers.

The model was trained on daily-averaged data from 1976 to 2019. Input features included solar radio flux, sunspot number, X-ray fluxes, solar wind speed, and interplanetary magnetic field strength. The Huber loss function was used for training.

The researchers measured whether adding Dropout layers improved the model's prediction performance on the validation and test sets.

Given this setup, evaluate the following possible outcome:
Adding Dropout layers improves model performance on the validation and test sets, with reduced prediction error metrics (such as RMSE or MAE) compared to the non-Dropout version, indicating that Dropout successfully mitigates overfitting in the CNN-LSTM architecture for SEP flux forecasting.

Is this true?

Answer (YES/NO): NO